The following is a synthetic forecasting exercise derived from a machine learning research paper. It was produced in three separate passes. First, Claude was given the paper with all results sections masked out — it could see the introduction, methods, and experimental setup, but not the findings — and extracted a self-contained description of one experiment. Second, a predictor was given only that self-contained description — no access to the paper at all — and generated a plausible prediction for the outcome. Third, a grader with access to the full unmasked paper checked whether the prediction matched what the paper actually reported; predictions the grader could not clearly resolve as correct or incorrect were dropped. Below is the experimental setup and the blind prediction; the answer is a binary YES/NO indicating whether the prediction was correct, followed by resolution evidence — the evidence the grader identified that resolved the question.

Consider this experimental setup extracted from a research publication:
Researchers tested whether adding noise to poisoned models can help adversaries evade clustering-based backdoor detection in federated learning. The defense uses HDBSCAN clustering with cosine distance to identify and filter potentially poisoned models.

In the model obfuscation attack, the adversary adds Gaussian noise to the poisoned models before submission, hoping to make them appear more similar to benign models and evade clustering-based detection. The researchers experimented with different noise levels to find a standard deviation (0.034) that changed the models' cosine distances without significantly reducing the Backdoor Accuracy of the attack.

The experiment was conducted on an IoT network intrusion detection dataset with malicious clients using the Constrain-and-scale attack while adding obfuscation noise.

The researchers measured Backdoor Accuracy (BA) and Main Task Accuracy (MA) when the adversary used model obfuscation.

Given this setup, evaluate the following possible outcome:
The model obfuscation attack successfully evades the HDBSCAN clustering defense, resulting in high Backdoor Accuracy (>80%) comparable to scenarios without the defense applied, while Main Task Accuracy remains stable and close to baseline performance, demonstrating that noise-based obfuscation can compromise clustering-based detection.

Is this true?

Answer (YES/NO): NO